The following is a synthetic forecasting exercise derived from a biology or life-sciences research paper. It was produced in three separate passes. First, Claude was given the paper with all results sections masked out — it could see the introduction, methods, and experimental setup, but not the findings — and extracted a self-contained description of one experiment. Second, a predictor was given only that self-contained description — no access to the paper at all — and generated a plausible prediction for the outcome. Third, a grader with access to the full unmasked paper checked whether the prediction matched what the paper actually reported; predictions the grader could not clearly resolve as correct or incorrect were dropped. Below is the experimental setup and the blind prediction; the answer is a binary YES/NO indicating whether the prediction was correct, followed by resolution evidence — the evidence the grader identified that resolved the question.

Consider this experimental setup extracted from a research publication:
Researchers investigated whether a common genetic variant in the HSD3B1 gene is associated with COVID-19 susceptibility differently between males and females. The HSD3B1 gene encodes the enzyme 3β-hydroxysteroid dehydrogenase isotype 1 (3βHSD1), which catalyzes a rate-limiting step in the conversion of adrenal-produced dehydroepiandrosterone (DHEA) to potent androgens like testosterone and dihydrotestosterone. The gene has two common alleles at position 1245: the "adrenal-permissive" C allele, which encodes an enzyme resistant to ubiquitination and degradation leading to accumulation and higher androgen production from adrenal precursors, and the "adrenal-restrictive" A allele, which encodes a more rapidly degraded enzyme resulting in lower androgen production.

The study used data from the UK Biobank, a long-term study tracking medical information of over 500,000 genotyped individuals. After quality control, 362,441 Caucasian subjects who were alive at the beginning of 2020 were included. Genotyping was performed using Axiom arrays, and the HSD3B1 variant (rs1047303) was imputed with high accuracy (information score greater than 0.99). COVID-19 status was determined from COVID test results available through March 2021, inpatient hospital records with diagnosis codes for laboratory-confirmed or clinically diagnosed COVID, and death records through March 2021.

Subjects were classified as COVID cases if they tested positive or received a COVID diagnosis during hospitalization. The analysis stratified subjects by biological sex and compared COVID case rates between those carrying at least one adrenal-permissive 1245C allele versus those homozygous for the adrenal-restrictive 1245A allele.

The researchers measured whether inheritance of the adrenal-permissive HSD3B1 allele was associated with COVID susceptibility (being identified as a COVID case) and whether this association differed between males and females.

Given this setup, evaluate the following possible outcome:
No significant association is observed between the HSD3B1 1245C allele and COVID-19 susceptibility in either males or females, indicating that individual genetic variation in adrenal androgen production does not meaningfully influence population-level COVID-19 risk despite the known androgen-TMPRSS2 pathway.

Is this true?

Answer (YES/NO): NO